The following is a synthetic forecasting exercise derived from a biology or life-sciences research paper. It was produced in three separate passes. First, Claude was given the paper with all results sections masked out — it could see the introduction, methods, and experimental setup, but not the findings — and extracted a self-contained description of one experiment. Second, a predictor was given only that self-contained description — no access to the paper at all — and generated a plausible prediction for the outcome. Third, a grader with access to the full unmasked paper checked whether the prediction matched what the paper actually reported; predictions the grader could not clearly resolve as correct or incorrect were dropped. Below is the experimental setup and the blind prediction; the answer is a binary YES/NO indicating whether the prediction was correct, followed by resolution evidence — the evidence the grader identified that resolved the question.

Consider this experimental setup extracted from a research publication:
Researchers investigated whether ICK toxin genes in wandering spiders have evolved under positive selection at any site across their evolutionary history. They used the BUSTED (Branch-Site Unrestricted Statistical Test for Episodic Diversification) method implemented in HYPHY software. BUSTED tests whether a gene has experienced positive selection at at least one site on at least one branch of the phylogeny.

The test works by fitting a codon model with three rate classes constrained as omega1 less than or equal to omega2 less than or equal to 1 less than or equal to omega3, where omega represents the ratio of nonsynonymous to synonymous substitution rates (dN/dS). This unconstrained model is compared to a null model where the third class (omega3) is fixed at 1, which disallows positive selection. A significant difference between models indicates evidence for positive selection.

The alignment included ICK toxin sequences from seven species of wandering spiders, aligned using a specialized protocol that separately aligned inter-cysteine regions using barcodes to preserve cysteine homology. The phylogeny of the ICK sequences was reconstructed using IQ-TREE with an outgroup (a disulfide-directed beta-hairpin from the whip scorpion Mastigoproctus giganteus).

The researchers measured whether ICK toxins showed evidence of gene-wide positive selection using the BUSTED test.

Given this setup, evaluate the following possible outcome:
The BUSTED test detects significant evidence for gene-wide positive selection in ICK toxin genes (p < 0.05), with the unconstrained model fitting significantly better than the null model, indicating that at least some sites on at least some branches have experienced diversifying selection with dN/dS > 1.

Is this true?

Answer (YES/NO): YES